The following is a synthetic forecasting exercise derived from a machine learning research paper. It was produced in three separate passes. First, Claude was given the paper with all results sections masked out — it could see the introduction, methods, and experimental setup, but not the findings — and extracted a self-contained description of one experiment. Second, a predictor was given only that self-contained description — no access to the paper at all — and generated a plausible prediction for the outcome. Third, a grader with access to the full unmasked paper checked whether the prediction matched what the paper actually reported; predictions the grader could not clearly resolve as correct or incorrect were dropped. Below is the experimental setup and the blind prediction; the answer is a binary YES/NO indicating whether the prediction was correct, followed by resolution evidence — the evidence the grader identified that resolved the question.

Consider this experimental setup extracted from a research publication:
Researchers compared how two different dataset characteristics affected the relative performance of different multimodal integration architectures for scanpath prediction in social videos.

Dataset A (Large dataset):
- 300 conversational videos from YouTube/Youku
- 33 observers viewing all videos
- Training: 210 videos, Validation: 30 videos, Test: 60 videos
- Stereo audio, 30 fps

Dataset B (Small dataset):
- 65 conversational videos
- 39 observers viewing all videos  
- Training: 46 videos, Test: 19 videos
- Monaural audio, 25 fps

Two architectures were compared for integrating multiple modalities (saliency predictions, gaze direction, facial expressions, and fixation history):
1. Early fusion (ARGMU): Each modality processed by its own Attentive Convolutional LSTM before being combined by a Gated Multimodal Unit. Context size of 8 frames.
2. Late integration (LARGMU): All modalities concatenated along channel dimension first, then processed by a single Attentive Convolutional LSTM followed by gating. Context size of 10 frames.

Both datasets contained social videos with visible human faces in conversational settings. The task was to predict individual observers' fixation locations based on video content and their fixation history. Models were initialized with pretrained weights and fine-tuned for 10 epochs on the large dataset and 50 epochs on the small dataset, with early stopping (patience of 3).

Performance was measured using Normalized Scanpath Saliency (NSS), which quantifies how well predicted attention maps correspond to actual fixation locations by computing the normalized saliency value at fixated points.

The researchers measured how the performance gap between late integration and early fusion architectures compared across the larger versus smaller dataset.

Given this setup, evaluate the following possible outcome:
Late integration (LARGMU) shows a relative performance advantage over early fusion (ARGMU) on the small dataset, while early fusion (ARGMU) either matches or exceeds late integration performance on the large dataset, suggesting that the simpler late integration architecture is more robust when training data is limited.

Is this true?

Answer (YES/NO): NO